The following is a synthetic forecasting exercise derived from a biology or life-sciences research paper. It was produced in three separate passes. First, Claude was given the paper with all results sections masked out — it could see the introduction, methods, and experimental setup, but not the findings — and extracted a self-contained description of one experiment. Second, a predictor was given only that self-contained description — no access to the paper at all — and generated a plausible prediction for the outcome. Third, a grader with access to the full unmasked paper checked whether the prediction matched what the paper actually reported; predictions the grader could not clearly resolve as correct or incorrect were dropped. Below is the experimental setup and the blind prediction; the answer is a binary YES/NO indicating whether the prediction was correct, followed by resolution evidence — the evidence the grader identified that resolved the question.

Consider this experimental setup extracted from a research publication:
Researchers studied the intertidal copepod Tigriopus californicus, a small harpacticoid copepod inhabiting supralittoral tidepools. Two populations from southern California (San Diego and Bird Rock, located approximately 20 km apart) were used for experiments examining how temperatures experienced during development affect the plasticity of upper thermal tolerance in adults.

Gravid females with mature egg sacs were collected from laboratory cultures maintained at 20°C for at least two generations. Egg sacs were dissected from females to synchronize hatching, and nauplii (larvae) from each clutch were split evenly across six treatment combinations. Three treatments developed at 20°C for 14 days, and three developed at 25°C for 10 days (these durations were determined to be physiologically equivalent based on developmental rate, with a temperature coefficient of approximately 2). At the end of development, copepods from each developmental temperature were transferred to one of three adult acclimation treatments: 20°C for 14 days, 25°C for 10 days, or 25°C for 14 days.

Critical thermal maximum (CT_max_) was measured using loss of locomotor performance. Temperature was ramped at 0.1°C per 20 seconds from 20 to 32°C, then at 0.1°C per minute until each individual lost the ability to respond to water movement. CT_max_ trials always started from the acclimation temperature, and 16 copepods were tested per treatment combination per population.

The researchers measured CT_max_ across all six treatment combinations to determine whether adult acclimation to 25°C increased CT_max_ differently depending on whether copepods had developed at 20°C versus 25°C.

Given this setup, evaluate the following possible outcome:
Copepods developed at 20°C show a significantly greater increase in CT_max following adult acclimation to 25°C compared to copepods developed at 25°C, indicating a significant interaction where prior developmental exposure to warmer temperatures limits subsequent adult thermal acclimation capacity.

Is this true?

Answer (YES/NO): NO